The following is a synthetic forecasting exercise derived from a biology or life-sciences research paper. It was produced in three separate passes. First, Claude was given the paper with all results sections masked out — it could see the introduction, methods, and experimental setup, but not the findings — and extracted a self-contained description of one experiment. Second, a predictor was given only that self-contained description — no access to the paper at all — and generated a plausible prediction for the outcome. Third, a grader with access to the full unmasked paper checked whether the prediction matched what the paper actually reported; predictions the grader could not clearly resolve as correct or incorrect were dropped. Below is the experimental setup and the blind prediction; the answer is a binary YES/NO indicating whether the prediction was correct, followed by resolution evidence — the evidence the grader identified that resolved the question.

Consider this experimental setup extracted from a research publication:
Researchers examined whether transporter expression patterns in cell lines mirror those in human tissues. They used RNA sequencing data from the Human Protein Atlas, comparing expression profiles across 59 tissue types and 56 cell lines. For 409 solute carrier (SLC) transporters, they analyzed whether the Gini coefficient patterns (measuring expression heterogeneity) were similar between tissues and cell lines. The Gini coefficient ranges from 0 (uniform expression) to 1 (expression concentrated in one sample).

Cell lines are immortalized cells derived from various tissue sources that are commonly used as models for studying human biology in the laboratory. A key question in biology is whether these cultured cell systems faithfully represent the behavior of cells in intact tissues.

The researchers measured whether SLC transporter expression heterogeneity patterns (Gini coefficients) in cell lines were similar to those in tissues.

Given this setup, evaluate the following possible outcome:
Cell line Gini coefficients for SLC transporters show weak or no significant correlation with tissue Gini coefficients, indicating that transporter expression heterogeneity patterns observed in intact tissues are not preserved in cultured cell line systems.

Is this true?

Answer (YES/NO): NO